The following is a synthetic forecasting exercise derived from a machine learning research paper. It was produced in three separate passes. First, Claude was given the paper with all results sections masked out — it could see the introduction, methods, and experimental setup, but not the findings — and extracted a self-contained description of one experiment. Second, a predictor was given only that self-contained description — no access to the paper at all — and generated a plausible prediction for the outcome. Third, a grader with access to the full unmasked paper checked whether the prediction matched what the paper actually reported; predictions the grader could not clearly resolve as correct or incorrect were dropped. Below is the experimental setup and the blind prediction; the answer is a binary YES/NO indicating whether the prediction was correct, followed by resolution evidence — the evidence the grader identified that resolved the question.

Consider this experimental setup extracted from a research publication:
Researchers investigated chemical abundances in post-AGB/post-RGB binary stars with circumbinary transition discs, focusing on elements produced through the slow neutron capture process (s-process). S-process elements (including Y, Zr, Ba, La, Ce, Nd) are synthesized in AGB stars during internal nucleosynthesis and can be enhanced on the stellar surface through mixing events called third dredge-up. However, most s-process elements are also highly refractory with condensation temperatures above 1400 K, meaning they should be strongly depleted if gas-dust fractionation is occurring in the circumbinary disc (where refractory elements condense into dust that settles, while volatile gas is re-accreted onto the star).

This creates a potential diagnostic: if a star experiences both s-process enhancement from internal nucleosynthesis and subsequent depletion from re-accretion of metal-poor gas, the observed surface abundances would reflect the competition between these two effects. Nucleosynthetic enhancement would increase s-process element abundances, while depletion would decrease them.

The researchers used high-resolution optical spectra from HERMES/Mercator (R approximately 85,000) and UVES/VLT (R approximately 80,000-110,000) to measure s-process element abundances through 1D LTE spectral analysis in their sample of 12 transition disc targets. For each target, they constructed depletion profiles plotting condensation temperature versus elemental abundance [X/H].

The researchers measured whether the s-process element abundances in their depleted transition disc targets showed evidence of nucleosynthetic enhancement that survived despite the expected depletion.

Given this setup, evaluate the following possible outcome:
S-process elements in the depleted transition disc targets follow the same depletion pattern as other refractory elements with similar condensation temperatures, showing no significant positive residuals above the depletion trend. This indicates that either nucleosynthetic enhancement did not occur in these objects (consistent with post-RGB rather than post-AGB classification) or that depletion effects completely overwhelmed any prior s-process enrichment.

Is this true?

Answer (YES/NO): YES